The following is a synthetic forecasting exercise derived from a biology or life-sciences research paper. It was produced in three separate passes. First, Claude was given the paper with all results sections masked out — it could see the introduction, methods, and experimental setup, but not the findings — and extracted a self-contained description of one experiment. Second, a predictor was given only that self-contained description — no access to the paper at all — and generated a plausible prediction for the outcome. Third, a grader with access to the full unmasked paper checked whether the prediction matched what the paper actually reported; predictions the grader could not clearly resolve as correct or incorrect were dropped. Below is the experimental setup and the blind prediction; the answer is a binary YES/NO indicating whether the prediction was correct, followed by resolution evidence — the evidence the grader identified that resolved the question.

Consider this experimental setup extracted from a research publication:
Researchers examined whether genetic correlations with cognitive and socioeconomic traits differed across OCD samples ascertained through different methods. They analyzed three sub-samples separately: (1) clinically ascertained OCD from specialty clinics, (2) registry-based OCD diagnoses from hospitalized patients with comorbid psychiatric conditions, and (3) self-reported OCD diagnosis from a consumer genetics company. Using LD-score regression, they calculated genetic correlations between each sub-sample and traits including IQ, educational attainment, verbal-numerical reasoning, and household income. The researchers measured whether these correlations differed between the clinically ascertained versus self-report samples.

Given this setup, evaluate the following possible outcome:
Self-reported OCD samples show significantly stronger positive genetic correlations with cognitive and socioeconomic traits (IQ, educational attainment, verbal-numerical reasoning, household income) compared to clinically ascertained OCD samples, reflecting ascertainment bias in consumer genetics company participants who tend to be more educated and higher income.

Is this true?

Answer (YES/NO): NO